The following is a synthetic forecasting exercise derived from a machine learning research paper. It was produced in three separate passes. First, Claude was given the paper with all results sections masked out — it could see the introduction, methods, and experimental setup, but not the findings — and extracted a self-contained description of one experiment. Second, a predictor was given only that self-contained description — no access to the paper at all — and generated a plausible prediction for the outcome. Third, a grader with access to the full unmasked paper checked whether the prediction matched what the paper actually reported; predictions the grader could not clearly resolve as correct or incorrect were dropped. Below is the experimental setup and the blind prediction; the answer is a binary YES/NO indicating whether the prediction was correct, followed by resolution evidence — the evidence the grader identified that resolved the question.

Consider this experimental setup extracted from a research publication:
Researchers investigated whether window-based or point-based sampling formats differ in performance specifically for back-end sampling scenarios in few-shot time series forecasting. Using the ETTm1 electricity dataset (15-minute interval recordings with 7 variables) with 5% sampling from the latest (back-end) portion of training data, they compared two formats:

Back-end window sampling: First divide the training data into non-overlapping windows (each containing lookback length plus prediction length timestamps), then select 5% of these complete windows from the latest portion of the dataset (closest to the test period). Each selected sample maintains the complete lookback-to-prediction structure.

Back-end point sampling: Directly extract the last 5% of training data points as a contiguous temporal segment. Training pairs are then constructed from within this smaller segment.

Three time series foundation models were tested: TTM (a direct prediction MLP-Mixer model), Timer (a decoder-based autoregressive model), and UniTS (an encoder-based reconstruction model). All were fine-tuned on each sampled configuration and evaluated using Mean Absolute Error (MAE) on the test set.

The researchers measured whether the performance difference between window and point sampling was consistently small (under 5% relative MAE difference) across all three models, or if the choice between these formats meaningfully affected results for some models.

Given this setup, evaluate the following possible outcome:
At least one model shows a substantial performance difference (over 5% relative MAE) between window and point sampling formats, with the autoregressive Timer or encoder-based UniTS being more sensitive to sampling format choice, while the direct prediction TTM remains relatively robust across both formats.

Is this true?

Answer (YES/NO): NO